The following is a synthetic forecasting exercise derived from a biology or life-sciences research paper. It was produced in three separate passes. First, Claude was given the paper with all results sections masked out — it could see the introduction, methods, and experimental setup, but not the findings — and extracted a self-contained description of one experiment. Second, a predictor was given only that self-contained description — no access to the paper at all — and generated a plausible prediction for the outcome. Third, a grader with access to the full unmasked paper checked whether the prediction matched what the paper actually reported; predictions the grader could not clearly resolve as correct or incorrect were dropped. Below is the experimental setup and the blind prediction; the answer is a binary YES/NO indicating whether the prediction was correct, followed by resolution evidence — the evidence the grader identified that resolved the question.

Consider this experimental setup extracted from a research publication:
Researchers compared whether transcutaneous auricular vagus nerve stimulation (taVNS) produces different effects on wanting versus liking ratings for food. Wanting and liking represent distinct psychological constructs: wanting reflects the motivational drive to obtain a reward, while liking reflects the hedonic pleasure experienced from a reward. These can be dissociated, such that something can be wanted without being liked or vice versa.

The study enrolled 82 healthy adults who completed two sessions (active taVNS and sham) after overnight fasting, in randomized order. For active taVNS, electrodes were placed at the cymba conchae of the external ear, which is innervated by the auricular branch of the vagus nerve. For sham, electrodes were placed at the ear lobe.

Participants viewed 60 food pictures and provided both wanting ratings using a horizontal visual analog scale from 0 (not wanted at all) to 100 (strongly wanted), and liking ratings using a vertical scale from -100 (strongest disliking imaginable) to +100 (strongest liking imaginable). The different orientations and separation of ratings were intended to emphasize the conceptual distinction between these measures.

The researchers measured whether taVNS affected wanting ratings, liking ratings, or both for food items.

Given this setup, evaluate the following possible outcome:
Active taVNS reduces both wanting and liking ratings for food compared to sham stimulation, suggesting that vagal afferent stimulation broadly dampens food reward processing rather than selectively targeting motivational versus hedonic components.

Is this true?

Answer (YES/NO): NO